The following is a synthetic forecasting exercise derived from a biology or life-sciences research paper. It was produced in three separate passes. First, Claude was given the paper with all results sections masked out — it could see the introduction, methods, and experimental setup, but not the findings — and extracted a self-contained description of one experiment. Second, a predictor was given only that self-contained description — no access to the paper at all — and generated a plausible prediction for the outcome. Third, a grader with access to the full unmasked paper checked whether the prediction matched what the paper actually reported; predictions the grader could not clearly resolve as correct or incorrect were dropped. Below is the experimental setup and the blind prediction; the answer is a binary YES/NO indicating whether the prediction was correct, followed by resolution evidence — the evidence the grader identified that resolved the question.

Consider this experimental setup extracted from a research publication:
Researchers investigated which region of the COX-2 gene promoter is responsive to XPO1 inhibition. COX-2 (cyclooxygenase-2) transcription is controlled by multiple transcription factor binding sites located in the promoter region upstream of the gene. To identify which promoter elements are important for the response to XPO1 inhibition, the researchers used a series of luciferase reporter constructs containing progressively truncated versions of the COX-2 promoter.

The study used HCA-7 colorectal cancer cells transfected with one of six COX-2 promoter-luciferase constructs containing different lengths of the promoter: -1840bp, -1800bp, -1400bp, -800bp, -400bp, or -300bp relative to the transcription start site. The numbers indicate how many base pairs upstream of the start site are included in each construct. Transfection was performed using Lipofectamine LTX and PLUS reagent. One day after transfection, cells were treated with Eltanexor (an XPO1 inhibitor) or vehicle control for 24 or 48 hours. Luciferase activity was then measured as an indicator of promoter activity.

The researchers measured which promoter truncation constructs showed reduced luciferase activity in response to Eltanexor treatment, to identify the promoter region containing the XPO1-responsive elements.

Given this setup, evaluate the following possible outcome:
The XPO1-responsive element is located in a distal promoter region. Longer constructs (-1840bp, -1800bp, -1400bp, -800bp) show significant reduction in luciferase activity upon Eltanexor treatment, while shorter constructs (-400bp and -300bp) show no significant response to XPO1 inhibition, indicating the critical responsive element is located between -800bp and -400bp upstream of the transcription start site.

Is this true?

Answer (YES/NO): NO